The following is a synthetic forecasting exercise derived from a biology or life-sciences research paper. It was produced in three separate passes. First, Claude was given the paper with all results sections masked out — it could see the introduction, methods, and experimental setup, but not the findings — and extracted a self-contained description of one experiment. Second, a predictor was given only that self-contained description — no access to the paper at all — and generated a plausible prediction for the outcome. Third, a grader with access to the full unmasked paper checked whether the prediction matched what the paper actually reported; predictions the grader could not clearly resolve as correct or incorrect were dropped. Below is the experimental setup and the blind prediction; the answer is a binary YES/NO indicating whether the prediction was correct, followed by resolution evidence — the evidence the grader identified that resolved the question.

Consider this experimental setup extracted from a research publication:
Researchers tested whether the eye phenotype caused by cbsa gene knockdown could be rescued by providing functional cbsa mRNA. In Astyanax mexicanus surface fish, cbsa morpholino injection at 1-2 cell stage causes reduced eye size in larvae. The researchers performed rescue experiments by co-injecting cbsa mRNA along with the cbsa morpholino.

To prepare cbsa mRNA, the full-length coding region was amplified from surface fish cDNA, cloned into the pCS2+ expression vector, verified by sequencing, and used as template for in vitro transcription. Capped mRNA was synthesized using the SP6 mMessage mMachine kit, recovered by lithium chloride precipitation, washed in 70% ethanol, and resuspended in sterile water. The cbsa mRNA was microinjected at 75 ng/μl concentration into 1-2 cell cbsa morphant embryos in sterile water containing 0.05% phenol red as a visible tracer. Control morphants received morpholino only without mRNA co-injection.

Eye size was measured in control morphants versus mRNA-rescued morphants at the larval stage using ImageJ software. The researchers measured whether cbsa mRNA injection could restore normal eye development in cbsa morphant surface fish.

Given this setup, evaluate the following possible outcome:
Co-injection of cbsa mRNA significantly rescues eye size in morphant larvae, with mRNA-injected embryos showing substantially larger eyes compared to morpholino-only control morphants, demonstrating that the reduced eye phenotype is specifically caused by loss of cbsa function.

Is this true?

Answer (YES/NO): YES